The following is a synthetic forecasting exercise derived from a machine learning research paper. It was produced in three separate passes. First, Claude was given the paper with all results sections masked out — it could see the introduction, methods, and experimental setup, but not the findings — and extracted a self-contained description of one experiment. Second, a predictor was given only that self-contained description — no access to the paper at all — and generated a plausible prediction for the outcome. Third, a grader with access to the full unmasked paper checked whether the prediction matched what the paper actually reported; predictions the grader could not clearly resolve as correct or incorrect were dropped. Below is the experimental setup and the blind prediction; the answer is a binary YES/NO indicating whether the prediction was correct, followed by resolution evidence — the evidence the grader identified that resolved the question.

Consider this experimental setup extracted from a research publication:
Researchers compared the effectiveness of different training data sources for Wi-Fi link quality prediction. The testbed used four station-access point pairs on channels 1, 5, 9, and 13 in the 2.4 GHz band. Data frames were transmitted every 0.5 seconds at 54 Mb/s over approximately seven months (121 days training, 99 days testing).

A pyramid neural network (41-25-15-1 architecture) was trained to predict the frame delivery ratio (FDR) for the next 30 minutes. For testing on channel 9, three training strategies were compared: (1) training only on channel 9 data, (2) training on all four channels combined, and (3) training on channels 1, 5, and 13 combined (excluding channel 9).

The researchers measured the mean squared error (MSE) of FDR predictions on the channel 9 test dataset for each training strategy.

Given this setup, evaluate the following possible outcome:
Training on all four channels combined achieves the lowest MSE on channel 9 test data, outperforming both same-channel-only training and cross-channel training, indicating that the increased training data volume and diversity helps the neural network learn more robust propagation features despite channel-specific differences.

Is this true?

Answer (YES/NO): YES